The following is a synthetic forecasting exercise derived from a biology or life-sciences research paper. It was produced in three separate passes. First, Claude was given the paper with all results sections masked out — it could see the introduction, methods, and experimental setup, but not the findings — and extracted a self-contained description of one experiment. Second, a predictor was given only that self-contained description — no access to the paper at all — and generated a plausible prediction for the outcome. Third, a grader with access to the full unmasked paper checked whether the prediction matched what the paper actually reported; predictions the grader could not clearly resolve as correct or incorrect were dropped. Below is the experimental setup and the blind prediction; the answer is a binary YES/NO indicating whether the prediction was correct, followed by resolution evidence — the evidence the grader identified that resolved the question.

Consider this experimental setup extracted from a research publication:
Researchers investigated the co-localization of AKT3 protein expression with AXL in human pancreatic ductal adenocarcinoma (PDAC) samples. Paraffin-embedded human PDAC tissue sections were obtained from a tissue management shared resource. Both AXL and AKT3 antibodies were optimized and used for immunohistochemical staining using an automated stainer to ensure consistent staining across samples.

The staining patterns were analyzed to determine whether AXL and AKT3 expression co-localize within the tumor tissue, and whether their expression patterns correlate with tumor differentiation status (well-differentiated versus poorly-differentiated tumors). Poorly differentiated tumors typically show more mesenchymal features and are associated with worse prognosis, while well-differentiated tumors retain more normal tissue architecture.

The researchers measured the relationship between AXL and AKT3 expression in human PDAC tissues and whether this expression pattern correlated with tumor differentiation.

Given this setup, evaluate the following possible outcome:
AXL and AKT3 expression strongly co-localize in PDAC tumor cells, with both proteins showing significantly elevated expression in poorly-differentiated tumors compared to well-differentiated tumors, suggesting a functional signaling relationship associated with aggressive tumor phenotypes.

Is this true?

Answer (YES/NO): NO